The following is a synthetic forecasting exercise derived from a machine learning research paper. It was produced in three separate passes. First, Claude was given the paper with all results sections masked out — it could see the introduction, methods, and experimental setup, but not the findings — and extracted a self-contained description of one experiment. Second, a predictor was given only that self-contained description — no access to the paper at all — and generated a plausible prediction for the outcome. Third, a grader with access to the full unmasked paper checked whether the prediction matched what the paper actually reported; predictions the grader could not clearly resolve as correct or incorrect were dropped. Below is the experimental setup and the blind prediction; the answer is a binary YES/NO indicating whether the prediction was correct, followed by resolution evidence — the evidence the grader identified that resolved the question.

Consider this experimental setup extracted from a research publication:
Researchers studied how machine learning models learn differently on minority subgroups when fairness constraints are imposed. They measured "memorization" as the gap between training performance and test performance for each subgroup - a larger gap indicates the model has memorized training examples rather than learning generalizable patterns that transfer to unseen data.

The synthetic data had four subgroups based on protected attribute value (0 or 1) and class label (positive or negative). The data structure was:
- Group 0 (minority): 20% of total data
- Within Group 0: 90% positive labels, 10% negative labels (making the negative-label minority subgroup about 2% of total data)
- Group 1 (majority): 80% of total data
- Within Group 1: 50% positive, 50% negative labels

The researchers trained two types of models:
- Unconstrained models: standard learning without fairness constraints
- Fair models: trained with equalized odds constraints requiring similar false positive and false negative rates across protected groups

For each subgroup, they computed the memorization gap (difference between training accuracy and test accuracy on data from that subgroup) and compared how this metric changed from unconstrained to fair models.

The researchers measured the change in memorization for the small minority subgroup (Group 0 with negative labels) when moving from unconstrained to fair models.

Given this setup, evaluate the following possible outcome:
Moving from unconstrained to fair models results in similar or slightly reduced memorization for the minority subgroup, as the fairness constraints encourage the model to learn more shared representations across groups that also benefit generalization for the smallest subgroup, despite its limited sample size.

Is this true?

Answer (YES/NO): NO